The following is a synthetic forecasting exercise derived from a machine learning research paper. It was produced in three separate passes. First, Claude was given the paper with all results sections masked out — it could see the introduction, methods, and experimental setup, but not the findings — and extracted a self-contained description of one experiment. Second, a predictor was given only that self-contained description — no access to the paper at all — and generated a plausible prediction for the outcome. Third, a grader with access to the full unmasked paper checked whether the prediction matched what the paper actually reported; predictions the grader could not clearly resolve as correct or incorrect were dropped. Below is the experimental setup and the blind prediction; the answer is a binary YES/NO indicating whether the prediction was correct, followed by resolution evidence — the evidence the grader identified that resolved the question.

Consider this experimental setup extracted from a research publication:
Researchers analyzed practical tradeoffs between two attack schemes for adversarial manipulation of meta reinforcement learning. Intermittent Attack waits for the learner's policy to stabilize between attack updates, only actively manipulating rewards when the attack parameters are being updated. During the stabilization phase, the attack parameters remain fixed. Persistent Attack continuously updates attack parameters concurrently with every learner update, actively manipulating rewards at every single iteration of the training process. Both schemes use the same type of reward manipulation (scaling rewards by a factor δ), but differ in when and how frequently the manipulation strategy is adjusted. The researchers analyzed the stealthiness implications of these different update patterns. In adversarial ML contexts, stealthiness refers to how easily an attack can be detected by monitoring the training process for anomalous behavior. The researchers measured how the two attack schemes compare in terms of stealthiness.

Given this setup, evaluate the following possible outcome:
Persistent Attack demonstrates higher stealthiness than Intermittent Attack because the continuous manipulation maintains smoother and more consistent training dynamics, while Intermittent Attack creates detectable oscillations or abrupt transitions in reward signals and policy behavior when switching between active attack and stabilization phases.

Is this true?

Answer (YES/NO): NO